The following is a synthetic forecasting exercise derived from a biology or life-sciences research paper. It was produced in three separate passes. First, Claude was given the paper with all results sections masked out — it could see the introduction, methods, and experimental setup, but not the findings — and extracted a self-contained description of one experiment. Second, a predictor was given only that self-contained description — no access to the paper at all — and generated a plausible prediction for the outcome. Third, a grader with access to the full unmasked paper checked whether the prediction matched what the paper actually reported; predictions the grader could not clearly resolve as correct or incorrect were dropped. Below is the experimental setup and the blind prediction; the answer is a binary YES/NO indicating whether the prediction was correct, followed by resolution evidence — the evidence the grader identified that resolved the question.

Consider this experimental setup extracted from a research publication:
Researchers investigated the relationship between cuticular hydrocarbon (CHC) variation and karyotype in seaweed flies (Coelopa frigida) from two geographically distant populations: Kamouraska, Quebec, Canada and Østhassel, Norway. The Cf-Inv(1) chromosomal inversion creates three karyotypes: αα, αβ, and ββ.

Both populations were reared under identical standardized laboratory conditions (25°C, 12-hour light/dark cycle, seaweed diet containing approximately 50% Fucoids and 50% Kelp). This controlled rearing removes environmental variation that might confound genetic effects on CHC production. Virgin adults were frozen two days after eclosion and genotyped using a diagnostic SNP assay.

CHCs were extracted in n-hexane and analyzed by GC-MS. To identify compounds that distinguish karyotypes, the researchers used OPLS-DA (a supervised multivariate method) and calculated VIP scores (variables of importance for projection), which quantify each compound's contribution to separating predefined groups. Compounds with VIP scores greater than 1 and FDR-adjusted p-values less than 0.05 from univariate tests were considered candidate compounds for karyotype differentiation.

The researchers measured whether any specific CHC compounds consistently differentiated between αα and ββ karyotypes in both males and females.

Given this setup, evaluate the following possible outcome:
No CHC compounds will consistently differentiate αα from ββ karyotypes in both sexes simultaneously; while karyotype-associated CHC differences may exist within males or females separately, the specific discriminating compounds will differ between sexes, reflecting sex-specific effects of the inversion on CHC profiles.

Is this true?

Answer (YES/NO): NO